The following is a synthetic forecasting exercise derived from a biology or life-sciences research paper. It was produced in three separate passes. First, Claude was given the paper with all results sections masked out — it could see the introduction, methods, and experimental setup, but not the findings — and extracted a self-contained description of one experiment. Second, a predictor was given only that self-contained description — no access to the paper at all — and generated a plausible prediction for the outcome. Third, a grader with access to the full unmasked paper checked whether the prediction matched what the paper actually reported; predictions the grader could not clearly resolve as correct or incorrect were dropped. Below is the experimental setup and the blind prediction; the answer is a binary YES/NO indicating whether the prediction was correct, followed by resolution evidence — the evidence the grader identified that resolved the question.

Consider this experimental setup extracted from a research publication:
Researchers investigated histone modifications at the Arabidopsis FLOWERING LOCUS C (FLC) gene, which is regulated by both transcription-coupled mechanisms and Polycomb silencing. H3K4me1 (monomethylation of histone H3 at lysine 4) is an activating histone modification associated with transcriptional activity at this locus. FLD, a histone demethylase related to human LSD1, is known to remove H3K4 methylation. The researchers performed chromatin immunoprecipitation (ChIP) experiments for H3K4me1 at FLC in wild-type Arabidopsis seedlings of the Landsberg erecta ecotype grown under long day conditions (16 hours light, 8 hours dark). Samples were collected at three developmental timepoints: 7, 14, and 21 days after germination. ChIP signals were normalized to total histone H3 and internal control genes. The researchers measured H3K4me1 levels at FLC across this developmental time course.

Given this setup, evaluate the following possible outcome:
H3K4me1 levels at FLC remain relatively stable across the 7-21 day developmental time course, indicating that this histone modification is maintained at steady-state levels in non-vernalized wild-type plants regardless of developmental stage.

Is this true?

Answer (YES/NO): YES